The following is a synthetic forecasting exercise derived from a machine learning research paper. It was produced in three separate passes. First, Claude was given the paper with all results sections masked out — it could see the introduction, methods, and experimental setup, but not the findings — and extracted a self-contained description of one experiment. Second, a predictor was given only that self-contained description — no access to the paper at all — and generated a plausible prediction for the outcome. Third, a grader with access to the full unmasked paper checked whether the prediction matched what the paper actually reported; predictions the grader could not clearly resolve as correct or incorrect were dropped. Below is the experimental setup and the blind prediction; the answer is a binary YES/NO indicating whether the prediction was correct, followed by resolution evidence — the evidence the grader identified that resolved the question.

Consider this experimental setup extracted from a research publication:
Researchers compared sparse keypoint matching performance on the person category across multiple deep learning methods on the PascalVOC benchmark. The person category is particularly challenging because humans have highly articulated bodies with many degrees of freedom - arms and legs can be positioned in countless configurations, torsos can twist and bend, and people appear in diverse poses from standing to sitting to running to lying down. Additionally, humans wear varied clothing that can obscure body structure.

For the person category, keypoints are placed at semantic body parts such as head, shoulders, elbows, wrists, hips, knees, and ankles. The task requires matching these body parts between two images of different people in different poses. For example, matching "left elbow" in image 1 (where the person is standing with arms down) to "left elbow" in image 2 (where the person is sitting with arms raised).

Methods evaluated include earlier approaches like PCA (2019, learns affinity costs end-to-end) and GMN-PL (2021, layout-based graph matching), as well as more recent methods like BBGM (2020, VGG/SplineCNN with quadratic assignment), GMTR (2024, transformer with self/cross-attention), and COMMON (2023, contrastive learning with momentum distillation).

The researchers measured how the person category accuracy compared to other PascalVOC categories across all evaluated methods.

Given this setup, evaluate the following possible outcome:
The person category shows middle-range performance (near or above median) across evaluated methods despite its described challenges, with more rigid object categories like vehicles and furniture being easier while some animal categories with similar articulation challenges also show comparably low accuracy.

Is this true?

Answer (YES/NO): NO